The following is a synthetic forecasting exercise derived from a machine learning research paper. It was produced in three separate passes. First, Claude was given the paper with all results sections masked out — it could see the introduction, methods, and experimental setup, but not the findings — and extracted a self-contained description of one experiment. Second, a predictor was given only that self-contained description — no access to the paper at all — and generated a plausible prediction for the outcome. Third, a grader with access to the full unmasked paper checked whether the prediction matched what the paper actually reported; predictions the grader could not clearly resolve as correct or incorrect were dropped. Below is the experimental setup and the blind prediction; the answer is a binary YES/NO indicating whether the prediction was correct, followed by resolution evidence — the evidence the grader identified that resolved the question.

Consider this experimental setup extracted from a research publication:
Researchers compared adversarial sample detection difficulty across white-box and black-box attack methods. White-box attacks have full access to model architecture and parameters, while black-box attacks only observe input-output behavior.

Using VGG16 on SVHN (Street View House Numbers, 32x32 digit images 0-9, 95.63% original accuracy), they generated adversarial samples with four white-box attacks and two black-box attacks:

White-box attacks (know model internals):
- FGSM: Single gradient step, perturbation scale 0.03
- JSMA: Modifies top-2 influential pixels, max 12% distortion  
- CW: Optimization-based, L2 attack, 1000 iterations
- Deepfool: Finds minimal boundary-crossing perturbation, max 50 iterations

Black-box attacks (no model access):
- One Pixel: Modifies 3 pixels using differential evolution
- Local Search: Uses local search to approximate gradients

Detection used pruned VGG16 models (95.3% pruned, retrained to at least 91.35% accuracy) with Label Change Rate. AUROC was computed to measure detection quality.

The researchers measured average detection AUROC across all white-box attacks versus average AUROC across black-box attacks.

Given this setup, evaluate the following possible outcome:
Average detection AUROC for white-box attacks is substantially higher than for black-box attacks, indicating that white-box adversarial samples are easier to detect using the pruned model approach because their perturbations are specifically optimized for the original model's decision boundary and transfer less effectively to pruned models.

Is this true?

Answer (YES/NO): NO